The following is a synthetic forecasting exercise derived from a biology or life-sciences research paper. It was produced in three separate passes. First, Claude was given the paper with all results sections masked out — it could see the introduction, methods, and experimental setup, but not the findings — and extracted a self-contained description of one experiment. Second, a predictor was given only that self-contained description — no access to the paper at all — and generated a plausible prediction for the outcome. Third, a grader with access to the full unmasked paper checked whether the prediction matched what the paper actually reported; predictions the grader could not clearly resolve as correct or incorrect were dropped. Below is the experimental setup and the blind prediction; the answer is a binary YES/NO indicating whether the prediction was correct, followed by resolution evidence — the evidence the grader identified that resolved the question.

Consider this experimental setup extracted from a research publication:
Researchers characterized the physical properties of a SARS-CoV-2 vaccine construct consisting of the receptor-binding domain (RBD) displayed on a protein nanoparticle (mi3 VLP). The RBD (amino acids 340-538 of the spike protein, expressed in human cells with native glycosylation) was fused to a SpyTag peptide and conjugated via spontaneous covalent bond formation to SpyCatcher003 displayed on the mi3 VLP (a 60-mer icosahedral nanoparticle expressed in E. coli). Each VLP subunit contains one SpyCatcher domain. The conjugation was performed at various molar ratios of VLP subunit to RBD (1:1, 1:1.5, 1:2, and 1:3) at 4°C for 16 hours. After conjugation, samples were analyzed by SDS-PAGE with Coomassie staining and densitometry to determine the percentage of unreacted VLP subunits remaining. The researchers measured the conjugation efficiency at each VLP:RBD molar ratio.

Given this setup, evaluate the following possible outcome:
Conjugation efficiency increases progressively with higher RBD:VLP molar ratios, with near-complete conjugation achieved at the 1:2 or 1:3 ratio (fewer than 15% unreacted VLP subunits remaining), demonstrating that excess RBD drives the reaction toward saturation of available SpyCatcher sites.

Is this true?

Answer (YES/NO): YES